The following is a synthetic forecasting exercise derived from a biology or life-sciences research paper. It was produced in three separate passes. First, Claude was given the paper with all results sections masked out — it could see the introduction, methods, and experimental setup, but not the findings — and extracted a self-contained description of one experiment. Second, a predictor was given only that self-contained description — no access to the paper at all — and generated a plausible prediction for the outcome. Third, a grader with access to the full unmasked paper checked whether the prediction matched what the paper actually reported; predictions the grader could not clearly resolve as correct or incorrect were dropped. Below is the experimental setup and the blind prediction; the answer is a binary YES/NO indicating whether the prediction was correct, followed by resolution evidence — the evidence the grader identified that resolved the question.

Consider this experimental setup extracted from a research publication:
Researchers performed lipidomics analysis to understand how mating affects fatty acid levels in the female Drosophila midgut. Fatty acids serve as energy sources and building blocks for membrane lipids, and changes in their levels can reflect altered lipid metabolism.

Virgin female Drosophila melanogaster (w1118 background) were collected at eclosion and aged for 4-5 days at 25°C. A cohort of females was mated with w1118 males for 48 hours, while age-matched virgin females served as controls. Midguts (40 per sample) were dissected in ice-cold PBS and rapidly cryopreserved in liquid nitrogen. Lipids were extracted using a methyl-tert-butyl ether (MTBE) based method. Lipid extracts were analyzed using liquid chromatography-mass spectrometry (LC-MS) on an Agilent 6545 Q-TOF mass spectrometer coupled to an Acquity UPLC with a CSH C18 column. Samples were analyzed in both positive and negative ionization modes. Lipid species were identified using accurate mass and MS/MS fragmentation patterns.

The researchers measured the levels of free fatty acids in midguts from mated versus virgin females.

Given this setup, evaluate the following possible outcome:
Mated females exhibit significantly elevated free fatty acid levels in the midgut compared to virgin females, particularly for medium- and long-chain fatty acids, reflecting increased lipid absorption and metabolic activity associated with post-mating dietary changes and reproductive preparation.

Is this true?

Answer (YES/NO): YES